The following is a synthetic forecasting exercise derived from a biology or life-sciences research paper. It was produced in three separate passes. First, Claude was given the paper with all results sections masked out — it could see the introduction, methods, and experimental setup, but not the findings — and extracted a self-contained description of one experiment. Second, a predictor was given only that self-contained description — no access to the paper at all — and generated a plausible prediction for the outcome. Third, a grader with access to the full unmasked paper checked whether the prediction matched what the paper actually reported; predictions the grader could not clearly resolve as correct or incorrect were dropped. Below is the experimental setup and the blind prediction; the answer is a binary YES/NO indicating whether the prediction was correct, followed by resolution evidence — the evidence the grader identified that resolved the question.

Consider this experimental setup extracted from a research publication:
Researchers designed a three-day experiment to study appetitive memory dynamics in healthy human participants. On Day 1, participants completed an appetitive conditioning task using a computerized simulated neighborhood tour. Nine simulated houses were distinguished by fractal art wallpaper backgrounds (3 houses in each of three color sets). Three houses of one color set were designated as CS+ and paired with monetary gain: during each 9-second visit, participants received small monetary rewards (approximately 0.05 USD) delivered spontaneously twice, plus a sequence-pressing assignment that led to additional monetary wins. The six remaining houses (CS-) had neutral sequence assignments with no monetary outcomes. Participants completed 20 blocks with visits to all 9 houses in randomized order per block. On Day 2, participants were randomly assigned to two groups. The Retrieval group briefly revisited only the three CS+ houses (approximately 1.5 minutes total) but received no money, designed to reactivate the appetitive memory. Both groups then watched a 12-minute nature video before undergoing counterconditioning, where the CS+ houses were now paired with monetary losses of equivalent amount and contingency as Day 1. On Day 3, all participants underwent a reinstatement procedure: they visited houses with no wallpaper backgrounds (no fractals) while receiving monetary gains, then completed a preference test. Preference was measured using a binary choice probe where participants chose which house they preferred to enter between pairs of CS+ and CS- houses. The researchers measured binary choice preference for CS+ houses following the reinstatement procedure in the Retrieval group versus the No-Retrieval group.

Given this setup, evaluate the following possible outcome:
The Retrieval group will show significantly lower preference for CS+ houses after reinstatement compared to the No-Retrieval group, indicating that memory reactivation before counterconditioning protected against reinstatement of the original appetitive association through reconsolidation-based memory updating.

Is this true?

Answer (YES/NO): YES